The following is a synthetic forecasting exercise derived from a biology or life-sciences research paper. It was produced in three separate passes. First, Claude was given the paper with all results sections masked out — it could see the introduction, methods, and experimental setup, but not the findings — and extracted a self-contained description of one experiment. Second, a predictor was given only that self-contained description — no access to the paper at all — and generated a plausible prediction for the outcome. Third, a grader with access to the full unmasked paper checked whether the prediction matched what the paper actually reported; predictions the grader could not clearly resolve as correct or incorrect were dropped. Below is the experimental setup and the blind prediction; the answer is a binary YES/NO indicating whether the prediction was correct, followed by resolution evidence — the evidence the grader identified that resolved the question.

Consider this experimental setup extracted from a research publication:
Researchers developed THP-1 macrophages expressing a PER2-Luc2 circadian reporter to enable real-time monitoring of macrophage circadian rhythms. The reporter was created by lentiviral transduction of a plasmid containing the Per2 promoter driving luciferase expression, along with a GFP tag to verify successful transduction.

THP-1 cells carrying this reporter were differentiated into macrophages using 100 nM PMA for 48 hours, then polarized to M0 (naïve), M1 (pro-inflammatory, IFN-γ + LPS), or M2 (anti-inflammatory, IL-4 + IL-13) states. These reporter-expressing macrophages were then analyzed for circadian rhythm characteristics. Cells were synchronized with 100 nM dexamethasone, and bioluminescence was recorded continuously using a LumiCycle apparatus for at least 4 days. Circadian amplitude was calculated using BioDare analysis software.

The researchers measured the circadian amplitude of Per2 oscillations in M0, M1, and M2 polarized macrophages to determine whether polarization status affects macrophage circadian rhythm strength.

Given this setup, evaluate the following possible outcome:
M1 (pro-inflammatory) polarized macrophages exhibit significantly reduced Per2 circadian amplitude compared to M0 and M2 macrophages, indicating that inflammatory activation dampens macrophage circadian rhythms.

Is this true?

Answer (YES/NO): NO